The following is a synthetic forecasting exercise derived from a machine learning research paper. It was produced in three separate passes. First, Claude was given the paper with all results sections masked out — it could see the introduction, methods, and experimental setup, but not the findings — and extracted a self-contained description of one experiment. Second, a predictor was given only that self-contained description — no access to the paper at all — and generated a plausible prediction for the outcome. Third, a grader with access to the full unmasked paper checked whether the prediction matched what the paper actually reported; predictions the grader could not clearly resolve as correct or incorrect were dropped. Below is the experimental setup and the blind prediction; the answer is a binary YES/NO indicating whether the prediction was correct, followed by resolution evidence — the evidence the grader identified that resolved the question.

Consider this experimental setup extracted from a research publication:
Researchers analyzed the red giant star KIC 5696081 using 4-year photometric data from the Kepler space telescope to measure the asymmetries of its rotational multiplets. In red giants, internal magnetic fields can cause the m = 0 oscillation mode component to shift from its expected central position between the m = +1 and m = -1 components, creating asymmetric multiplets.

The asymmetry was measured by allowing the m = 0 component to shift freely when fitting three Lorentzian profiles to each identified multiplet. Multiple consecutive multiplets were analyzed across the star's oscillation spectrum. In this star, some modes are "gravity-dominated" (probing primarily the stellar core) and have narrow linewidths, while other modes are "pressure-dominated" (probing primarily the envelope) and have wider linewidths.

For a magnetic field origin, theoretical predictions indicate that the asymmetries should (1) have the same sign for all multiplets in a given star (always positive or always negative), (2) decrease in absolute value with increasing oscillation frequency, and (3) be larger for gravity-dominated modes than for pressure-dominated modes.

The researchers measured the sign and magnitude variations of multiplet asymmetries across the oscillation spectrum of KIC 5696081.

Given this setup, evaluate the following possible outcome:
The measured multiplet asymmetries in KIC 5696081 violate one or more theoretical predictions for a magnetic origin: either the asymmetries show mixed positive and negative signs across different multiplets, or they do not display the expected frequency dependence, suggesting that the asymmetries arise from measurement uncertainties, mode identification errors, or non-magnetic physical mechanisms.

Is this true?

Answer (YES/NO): NO